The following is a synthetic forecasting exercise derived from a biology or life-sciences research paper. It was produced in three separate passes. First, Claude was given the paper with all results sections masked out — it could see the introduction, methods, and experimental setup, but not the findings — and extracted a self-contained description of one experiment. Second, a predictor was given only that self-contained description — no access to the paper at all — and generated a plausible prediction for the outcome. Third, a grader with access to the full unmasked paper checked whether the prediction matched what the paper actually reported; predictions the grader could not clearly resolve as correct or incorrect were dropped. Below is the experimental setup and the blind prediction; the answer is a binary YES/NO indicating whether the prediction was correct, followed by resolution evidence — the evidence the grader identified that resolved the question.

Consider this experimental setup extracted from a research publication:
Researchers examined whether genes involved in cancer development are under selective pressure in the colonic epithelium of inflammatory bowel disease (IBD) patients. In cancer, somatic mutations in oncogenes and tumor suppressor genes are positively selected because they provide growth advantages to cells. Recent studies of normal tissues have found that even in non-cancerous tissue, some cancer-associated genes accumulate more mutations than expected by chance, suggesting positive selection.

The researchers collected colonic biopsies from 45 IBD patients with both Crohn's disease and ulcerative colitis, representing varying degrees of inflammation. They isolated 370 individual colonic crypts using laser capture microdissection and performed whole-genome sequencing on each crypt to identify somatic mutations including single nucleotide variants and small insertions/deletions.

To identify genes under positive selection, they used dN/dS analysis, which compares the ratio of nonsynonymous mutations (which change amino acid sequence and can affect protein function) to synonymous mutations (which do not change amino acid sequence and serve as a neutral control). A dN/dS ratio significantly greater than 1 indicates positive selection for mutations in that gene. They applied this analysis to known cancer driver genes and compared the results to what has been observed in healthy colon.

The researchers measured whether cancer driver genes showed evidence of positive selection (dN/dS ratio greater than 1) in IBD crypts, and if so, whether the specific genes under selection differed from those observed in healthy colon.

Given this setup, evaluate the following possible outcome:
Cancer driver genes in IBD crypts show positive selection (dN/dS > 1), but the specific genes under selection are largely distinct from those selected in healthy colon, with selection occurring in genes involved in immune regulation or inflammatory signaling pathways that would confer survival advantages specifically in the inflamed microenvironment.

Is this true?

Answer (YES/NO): YES